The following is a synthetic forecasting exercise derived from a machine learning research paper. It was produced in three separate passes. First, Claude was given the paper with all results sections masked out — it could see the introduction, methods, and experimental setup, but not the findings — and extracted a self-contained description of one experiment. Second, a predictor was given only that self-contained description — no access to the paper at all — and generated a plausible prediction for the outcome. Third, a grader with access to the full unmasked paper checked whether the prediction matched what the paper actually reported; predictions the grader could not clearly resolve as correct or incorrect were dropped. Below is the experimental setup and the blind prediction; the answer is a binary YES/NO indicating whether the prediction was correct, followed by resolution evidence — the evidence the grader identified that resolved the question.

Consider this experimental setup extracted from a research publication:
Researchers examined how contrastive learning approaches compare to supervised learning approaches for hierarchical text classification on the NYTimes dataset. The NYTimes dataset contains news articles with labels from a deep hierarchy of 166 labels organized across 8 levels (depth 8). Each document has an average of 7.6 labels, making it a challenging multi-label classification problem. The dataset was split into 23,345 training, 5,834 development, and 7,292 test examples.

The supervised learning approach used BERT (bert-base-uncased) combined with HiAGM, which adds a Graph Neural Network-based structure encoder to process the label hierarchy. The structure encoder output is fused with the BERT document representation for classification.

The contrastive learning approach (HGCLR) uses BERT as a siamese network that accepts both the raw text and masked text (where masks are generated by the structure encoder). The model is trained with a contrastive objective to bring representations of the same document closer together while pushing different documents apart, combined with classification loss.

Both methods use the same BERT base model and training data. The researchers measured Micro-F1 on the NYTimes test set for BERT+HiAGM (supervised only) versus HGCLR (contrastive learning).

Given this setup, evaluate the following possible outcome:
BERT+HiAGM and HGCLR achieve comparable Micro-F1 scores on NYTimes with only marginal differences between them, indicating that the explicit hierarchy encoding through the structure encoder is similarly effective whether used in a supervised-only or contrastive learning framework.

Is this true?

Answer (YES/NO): YES